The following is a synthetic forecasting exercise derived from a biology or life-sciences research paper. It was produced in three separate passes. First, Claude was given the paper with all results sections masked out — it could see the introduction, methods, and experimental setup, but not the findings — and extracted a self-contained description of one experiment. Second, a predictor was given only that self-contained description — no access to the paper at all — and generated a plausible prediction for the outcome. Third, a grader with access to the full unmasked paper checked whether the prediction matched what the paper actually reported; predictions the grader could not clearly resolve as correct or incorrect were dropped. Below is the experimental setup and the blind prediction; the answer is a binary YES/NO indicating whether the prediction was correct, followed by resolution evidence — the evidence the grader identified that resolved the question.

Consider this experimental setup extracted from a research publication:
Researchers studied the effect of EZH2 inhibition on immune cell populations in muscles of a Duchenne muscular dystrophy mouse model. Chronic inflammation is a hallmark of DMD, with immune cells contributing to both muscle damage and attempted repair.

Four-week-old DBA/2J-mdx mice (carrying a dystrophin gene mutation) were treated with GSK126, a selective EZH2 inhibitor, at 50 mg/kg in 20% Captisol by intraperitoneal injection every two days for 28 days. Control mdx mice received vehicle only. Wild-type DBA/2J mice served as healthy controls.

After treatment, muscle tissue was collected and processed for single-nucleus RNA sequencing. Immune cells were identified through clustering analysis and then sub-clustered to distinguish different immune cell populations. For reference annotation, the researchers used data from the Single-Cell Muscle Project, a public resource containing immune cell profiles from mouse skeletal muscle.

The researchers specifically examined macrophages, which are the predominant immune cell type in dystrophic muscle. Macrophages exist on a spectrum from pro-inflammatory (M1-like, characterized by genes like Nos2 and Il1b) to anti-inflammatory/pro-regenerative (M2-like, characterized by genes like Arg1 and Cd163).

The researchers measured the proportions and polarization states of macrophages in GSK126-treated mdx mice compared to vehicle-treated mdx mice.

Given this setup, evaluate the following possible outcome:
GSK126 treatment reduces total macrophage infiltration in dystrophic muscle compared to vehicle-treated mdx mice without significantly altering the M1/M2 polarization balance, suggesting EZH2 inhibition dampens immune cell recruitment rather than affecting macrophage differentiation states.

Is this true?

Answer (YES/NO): NO